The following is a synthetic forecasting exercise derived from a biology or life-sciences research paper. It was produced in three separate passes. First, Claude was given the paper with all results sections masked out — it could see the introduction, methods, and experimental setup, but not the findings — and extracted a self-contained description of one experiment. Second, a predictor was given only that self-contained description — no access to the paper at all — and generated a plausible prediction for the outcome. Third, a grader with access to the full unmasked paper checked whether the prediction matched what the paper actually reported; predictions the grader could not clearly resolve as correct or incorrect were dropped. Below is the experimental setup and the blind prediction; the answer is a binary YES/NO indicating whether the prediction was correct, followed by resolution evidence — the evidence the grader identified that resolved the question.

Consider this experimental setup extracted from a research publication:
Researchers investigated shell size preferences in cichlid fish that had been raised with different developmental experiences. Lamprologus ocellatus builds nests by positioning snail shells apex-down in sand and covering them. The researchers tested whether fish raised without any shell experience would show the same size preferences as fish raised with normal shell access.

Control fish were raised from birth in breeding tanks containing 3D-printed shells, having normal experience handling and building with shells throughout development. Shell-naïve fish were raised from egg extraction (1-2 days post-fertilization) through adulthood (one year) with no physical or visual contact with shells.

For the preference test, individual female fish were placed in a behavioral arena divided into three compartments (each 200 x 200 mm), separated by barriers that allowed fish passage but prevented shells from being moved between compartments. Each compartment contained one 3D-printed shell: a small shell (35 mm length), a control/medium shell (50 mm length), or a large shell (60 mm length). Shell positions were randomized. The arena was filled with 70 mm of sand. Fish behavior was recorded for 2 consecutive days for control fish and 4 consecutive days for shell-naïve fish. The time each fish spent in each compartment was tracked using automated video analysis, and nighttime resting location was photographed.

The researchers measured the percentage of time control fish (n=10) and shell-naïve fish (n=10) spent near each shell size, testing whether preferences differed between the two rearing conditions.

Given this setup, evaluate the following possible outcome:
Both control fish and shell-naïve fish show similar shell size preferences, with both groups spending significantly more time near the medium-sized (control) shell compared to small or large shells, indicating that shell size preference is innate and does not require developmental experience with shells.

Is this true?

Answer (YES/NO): NO